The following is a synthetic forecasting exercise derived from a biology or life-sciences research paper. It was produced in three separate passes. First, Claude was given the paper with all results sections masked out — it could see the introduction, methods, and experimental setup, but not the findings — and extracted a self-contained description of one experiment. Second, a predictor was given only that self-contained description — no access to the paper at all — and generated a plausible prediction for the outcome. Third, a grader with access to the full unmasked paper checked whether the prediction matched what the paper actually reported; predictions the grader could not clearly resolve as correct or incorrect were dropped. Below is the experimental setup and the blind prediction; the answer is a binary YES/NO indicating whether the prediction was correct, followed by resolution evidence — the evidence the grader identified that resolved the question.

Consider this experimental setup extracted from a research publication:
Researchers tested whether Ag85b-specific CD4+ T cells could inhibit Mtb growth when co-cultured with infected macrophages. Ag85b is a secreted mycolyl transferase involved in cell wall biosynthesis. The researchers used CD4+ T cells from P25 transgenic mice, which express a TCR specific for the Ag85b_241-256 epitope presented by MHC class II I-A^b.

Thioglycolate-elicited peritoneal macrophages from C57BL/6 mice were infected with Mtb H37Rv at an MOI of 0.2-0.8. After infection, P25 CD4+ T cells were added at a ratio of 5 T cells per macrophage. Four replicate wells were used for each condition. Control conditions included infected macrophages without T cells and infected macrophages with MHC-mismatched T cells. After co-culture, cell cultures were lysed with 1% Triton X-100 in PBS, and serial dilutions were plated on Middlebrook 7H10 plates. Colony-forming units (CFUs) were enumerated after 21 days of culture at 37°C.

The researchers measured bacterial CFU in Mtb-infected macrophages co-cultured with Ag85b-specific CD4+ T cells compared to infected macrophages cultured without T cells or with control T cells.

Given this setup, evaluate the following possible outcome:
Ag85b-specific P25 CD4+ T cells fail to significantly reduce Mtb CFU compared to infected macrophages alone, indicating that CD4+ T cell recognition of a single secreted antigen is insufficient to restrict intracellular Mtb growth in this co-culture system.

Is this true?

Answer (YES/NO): NO